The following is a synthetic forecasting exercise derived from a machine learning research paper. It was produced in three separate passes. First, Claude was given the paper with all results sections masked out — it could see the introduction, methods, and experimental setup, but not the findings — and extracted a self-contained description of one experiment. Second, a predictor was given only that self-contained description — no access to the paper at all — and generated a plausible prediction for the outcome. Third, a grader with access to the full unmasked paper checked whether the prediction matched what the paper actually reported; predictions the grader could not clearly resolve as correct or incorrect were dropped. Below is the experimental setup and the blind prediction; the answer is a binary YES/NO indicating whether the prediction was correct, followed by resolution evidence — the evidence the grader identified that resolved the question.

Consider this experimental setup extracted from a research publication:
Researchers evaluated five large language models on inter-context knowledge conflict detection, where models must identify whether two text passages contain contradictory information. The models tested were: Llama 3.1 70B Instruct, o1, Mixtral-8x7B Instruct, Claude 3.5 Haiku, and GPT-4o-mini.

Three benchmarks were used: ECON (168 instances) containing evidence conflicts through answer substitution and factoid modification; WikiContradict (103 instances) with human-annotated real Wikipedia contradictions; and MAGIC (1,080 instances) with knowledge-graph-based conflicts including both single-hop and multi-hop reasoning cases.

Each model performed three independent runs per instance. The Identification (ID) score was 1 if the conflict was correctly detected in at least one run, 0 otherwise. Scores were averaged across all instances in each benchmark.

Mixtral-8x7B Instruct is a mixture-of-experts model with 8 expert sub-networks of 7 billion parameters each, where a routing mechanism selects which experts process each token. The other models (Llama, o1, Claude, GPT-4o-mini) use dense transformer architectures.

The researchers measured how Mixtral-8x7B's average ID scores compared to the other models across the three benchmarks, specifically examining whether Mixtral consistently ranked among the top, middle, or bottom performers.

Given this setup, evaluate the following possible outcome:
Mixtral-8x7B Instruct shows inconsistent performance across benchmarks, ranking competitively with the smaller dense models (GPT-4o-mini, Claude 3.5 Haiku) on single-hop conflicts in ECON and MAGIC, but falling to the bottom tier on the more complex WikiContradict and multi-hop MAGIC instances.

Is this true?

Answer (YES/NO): NO